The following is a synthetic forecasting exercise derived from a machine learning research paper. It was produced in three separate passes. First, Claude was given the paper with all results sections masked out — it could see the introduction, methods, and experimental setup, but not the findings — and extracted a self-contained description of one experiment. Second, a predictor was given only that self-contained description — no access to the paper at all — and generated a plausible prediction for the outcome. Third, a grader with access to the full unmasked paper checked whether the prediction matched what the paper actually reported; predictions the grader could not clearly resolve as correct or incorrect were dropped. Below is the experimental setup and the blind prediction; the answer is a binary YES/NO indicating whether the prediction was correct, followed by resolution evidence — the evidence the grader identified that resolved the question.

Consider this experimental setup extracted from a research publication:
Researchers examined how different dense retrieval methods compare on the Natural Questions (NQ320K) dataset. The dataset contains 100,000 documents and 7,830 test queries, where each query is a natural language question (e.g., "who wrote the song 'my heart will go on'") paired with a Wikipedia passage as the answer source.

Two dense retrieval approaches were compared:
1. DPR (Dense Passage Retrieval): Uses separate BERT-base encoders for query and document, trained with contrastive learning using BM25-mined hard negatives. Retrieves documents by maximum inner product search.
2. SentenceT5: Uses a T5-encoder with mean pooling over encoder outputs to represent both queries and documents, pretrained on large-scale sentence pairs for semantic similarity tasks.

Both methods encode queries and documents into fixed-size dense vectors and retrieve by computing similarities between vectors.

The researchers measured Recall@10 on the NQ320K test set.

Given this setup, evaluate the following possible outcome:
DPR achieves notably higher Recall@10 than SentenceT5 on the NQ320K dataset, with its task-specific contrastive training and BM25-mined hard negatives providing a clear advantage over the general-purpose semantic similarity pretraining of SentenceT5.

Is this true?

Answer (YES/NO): NO